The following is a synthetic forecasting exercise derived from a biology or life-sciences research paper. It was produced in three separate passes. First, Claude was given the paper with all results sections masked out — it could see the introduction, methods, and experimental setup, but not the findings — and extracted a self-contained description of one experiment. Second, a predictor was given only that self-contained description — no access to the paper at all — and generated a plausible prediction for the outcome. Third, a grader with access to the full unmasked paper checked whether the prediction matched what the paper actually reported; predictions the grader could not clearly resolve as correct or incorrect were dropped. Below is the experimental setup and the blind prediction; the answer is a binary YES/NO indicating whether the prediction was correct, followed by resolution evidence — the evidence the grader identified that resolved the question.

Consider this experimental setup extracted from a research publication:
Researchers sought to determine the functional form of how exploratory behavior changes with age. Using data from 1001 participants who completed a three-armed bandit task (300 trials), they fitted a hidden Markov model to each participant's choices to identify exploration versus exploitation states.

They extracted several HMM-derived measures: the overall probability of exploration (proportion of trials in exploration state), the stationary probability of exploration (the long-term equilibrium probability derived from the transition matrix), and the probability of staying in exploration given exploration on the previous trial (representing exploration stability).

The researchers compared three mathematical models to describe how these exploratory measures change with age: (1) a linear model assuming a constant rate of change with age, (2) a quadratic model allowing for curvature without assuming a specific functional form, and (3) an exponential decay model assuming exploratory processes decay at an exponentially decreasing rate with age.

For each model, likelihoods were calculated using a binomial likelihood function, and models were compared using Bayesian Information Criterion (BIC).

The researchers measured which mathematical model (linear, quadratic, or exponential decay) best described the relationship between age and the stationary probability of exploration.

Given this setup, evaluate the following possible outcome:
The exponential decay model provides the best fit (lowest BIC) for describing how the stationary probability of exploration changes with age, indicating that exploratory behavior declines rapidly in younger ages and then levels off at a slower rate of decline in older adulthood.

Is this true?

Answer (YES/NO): YES